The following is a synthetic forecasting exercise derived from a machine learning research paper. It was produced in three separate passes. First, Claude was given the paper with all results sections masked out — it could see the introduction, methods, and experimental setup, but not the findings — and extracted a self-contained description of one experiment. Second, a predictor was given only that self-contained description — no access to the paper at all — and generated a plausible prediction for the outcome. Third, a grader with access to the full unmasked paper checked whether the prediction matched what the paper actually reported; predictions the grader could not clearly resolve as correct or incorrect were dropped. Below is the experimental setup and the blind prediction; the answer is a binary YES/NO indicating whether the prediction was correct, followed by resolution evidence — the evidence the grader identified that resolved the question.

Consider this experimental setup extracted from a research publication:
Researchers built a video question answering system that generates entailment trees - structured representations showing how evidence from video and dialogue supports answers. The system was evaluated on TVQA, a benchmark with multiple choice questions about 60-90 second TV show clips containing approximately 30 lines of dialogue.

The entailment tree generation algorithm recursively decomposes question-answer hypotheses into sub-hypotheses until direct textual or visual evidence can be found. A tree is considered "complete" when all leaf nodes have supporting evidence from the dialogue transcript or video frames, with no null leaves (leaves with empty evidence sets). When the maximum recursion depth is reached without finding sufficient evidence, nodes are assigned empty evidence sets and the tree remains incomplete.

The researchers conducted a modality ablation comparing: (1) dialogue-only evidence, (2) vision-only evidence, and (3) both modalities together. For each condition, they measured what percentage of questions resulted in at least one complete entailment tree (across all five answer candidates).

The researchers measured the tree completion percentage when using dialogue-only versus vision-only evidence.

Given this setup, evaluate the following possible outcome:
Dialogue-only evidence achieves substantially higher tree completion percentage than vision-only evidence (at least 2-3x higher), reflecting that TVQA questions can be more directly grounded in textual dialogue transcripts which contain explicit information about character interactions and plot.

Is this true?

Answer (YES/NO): YES